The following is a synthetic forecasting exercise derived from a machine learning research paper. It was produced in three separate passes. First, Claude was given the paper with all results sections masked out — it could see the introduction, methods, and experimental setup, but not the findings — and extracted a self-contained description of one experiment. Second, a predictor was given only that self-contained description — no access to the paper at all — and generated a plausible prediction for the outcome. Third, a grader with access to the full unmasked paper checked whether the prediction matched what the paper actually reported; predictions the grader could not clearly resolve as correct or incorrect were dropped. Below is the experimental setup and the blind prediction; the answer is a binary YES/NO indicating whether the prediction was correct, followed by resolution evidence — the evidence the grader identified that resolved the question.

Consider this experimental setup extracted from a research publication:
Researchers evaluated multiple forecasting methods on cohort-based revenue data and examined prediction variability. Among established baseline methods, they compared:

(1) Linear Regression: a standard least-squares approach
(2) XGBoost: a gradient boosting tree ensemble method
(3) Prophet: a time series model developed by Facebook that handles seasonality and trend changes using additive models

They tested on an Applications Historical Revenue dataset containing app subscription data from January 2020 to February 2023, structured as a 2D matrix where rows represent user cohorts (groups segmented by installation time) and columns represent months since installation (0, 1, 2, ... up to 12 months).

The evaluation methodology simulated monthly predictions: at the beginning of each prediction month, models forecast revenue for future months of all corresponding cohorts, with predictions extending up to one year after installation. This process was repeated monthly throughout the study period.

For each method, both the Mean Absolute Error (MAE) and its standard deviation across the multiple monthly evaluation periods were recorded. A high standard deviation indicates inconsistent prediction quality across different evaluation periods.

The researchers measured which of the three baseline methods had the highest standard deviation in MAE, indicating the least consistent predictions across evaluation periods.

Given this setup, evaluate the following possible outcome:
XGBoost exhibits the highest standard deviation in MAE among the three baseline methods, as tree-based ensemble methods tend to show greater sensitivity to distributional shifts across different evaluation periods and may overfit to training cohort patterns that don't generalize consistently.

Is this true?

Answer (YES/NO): NO